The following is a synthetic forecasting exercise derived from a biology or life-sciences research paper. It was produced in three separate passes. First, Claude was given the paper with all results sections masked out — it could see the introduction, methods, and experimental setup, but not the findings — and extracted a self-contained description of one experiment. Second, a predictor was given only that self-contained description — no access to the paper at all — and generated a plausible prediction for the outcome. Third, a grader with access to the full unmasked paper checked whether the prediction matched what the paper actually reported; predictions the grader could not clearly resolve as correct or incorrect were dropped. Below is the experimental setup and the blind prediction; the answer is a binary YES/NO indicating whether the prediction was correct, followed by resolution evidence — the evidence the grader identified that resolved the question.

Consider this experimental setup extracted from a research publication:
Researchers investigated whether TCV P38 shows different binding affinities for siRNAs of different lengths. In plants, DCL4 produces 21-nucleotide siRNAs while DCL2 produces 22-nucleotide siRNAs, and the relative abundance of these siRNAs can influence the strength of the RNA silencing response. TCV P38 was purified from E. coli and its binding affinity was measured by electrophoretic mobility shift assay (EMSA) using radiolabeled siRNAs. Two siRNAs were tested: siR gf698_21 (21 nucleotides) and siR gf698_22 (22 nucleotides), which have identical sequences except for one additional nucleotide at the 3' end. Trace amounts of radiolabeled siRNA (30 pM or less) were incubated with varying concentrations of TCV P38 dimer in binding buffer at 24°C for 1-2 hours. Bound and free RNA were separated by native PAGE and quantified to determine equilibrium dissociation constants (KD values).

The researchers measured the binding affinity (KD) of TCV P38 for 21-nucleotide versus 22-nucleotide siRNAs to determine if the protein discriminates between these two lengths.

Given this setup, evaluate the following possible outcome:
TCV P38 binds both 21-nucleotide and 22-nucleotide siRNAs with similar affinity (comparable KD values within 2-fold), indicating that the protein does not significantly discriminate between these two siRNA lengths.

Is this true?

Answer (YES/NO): NO